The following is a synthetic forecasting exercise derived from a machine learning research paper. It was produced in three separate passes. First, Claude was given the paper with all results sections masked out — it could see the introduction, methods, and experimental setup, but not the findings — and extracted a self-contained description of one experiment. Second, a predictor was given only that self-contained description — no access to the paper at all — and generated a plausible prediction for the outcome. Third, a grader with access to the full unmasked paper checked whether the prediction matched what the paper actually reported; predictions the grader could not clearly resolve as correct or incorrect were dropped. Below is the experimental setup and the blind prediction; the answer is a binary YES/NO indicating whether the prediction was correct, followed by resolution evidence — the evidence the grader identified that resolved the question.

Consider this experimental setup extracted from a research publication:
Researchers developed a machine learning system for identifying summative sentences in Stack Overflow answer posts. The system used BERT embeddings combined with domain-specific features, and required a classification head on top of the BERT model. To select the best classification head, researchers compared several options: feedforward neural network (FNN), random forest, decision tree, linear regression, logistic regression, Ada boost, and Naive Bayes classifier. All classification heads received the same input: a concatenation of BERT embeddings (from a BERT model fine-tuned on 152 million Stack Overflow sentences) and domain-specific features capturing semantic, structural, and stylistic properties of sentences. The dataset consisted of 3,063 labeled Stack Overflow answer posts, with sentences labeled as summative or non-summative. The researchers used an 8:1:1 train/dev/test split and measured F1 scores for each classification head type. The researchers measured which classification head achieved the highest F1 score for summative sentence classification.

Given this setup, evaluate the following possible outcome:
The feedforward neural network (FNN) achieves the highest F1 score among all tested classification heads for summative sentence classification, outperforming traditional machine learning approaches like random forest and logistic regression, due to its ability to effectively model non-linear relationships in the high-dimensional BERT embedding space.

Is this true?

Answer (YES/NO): YES